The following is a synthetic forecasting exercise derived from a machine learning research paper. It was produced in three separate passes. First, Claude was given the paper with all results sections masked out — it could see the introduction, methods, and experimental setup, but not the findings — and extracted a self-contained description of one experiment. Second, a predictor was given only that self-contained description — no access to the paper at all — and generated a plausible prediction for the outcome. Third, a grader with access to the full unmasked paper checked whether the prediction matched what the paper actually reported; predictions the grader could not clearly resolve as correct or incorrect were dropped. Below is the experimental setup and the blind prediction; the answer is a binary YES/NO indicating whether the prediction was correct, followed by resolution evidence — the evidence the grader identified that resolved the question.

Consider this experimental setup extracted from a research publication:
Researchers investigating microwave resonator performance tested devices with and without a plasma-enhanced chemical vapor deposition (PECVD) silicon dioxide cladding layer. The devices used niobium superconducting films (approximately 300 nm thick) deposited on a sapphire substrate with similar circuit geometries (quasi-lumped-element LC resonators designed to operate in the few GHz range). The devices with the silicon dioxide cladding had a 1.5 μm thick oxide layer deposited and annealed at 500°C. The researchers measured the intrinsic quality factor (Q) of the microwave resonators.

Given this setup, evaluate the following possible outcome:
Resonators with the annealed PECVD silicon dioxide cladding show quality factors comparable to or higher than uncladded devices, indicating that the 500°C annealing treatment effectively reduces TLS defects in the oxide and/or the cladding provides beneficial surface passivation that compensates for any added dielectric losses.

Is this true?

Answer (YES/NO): NO